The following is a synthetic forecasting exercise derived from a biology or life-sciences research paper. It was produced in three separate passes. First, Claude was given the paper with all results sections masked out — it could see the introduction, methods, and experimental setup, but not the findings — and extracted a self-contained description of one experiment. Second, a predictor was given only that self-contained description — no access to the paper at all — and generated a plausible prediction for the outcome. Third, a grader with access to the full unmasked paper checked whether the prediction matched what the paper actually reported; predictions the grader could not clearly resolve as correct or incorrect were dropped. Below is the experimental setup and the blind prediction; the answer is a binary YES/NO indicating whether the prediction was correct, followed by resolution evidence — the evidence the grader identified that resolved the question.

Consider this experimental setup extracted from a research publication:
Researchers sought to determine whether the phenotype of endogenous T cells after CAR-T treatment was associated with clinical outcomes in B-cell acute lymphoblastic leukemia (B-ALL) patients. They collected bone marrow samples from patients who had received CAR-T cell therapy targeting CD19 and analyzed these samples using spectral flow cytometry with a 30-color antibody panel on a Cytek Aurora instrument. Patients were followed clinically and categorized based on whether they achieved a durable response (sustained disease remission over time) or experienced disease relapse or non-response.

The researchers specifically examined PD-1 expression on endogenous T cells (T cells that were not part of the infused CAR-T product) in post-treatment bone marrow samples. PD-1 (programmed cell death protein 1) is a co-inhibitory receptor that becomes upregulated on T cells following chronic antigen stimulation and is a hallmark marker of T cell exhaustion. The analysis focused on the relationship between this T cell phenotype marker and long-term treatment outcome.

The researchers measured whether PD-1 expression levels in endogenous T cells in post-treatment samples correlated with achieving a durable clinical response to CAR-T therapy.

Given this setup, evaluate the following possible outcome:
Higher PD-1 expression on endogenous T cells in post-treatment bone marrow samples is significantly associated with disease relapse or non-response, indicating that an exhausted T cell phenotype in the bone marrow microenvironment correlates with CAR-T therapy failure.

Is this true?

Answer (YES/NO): YES